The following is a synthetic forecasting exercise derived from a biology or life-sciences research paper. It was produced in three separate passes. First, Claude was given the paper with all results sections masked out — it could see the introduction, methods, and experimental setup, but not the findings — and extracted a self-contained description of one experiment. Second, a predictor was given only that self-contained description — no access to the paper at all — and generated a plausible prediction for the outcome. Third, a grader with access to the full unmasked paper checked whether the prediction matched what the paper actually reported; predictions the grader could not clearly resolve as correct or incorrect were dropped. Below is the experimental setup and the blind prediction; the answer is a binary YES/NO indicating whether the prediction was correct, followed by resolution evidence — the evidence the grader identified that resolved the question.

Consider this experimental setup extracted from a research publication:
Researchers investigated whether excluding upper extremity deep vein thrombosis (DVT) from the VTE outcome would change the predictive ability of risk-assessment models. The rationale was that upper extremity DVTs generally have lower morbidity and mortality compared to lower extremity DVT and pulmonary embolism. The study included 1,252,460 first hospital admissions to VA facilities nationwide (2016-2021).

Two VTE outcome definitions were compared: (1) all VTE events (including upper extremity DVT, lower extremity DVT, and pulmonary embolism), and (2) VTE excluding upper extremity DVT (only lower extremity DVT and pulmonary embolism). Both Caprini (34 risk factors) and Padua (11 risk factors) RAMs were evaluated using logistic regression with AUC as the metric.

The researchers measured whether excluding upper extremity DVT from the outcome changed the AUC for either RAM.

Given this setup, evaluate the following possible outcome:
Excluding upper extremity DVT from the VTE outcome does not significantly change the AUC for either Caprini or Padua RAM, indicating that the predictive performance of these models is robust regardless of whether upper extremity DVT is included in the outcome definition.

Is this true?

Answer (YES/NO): YES